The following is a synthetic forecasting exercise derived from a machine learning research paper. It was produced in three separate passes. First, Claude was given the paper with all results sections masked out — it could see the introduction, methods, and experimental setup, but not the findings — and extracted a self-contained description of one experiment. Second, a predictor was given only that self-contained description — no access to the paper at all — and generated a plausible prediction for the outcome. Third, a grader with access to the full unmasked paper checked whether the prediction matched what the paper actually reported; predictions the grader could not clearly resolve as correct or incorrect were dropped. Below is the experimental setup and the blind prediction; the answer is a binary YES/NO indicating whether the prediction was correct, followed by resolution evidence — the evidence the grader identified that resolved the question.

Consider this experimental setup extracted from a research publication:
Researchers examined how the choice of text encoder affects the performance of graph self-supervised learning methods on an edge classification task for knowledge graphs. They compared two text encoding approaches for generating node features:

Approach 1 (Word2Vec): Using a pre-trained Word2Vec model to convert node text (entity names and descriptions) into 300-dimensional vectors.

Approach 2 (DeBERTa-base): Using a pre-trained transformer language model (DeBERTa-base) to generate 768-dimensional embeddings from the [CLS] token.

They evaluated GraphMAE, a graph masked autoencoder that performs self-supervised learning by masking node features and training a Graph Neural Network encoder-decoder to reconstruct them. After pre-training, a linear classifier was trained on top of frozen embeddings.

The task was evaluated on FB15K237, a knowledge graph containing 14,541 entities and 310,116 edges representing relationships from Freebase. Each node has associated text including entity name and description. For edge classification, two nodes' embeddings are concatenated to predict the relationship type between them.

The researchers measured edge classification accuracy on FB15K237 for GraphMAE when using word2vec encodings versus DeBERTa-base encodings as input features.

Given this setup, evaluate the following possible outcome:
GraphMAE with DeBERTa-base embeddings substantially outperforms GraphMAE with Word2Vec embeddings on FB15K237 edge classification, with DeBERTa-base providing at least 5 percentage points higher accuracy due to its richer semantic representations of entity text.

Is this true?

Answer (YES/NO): NO